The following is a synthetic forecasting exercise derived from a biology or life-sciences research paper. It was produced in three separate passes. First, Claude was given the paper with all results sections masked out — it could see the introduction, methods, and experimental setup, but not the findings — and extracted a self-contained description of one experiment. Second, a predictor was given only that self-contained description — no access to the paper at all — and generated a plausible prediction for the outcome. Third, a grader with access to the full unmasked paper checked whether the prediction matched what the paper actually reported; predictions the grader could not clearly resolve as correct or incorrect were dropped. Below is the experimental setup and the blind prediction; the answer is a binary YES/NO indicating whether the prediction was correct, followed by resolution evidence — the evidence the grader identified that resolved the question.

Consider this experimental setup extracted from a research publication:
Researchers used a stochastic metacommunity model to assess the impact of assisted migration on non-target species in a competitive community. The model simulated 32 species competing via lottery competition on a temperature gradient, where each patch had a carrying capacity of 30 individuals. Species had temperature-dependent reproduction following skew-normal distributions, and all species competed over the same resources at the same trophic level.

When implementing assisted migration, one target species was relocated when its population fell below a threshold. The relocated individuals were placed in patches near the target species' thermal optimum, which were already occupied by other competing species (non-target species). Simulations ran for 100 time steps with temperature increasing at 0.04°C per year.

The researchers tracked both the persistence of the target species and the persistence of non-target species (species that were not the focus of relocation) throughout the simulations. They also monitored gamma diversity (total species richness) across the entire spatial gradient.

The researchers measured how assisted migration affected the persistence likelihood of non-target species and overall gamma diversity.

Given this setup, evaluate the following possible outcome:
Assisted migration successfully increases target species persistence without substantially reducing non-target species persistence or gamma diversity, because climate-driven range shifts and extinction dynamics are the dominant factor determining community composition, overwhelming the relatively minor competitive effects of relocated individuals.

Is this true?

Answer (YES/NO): YES